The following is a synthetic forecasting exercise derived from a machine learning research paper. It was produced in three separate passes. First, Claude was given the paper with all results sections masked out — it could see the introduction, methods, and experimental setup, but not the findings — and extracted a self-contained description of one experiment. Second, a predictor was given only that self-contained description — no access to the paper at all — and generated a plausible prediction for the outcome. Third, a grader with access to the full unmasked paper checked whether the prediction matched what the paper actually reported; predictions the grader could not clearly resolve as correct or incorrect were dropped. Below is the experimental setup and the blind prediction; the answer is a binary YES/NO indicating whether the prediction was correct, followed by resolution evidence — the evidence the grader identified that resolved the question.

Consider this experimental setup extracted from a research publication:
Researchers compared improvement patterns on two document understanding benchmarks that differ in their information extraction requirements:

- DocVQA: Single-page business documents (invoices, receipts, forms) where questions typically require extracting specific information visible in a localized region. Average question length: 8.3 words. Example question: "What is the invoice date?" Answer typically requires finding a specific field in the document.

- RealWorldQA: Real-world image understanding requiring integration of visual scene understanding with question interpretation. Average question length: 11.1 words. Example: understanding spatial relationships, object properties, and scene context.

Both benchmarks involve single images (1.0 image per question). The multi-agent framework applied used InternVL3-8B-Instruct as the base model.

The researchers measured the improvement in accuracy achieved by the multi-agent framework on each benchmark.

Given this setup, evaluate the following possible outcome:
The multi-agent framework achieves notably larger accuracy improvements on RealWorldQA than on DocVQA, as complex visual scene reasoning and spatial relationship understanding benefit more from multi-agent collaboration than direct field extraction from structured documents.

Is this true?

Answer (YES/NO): YES